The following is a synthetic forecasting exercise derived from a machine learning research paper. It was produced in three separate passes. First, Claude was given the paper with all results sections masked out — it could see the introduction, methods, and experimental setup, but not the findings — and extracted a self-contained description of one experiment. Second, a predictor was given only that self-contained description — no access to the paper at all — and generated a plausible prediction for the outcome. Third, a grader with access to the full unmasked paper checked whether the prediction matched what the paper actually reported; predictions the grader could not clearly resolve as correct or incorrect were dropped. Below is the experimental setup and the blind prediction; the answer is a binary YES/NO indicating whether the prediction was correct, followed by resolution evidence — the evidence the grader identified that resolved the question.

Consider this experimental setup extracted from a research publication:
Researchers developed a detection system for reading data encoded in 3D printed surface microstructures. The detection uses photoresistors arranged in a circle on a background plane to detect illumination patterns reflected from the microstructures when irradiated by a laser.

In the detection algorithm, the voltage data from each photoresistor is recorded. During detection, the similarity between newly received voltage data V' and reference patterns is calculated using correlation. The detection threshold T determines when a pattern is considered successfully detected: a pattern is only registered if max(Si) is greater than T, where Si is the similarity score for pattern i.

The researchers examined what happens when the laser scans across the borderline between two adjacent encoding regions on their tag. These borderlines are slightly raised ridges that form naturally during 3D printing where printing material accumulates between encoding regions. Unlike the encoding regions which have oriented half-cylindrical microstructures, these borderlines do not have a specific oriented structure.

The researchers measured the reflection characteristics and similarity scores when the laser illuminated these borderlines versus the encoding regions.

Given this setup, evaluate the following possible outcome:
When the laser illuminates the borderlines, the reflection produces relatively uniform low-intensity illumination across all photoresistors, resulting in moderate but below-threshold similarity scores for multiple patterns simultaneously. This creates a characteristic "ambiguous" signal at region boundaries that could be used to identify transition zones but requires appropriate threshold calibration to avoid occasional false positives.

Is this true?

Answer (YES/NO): NO